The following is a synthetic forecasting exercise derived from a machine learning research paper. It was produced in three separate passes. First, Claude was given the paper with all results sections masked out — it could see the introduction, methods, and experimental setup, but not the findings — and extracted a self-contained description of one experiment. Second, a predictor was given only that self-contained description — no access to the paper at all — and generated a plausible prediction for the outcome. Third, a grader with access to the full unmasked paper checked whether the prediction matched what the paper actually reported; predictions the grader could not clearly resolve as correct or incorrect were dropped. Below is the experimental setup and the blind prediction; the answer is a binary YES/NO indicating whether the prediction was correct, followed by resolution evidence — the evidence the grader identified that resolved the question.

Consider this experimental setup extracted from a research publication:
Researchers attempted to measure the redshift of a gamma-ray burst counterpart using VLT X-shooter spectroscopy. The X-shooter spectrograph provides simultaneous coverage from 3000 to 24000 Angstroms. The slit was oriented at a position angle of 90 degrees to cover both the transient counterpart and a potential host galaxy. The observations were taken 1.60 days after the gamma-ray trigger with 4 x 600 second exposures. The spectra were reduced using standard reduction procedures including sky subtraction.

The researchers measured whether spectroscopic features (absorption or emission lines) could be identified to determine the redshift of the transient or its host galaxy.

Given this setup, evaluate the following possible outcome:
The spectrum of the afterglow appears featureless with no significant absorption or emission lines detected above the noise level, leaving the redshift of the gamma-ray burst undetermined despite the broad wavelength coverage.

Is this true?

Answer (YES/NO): YES